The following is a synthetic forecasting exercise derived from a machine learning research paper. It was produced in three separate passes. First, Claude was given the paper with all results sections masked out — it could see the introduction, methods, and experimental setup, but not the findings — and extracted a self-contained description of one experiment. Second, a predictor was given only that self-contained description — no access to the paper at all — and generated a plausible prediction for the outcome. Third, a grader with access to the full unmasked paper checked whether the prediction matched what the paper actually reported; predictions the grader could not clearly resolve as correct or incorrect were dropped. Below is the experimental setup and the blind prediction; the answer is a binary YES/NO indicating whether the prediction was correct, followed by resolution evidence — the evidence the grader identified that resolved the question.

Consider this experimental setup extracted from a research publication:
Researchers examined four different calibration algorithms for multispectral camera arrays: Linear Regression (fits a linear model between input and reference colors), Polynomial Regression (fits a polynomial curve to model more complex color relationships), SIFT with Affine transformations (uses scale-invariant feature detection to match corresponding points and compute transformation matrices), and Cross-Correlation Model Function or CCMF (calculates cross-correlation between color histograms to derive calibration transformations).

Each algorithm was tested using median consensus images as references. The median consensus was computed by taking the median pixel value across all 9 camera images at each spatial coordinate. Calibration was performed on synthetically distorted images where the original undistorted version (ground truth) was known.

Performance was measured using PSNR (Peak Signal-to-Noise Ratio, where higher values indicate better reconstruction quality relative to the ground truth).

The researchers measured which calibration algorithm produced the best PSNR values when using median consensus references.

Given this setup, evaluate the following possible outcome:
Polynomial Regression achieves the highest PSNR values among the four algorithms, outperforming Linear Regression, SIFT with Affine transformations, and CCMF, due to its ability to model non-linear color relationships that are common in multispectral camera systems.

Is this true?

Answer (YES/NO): NO